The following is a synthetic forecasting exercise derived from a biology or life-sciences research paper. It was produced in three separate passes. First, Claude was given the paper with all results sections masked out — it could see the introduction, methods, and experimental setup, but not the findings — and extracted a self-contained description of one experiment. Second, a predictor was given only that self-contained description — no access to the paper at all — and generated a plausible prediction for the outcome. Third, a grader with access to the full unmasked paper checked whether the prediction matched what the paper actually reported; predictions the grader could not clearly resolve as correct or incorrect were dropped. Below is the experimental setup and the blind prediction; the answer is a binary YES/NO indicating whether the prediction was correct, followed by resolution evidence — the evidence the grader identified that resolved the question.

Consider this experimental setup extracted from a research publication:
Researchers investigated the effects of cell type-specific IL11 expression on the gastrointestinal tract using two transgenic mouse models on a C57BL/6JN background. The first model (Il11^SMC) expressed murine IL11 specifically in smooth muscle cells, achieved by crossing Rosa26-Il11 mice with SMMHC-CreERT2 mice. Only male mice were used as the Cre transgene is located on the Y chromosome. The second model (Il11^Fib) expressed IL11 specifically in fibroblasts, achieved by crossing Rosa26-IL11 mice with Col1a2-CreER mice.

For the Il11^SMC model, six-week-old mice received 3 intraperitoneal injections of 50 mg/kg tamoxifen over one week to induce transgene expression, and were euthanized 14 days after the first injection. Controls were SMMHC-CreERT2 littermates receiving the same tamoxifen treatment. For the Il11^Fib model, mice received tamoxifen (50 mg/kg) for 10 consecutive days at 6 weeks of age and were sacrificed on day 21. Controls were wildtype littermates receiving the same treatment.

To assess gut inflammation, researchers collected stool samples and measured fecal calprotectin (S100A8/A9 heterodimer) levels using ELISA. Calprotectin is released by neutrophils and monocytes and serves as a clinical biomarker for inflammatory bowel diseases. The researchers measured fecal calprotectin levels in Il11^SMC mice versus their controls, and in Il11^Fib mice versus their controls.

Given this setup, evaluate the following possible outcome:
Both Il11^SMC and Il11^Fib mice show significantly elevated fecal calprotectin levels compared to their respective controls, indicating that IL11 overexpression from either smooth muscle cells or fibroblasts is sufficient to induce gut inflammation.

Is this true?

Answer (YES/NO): YES